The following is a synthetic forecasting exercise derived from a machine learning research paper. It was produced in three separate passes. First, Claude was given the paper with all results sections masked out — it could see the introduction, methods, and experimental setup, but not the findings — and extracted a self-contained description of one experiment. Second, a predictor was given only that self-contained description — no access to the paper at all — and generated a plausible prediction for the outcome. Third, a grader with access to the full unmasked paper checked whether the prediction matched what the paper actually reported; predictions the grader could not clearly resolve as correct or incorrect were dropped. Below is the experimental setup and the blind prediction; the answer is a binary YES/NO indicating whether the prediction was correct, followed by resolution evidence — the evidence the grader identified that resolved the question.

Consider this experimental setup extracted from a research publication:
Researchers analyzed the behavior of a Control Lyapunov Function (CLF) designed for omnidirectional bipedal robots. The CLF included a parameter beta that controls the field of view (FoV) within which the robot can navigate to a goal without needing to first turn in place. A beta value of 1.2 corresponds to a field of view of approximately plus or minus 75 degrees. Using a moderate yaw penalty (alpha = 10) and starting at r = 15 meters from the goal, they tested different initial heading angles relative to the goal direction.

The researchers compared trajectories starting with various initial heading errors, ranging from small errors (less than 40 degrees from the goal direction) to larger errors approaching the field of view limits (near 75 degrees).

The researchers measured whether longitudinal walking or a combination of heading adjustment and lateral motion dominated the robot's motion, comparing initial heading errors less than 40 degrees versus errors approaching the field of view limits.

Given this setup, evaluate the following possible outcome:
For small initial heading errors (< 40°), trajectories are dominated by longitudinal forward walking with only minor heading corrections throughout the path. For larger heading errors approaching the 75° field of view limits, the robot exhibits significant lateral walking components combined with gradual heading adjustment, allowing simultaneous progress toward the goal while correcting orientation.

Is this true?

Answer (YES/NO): NO